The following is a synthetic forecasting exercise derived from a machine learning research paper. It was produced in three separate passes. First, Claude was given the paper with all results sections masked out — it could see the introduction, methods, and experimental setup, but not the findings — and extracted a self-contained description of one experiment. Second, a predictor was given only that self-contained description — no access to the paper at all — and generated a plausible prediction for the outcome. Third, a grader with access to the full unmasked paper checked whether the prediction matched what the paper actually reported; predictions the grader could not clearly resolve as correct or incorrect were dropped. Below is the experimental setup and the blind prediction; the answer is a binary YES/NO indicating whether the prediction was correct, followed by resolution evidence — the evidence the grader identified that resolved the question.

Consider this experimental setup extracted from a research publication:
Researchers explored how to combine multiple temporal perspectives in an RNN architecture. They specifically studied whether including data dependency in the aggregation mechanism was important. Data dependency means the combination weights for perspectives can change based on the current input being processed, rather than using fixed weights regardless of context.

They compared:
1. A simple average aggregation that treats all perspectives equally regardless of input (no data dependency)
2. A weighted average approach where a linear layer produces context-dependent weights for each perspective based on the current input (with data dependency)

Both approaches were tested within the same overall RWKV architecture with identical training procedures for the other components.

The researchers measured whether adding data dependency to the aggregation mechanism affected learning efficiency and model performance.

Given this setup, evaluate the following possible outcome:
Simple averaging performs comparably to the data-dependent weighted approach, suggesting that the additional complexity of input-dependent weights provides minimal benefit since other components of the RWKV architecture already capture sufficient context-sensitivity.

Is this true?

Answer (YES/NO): NO